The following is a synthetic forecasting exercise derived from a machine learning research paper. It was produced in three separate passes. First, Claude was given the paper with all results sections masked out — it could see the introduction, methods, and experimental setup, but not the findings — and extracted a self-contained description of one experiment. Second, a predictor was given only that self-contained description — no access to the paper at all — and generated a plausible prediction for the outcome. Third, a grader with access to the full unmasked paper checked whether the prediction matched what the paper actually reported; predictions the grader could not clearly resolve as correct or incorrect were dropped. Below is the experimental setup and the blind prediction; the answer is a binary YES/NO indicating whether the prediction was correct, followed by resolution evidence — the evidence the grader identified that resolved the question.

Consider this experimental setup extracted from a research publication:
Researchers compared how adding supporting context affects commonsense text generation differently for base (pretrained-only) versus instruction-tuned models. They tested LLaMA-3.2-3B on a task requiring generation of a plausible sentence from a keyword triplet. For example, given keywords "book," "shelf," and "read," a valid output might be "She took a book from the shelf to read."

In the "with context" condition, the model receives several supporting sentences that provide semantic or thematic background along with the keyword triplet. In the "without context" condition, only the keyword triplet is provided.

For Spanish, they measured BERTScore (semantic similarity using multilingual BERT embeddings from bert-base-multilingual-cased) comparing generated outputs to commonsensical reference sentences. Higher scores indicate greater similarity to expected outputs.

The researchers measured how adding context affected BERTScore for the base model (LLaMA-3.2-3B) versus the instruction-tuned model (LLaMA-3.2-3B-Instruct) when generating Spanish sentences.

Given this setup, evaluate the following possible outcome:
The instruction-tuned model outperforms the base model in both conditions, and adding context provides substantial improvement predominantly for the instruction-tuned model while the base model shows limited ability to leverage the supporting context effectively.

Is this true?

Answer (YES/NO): NO